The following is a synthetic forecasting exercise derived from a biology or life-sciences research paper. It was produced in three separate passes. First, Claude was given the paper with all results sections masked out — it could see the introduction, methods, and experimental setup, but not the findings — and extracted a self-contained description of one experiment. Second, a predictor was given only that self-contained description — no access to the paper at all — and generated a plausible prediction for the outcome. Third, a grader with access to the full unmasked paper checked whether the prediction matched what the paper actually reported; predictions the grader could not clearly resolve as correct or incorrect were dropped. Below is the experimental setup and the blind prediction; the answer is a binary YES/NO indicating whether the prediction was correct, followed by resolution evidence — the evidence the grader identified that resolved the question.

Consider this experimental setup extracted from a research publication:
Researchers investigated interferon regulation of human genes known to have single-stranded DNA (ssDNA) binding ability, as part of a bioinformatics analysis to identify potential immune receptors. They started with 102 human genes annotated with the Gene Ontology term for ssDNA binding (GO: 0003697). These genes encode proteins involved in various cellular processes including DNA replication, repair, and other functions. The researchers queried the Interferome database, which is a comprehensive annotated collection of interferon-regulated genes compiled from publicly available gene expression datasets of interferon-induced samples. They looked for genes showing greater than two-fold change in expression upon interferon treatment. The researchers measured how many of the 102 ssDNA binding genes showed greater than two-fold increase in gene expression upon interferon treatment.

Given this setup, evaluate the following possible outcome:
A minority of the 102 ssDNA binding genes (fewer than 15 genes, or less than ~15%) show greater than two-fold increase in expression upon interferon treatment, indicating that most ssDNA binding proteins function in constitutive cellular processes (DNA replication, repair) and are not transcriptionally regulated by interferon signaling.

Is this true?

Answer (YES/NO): NO